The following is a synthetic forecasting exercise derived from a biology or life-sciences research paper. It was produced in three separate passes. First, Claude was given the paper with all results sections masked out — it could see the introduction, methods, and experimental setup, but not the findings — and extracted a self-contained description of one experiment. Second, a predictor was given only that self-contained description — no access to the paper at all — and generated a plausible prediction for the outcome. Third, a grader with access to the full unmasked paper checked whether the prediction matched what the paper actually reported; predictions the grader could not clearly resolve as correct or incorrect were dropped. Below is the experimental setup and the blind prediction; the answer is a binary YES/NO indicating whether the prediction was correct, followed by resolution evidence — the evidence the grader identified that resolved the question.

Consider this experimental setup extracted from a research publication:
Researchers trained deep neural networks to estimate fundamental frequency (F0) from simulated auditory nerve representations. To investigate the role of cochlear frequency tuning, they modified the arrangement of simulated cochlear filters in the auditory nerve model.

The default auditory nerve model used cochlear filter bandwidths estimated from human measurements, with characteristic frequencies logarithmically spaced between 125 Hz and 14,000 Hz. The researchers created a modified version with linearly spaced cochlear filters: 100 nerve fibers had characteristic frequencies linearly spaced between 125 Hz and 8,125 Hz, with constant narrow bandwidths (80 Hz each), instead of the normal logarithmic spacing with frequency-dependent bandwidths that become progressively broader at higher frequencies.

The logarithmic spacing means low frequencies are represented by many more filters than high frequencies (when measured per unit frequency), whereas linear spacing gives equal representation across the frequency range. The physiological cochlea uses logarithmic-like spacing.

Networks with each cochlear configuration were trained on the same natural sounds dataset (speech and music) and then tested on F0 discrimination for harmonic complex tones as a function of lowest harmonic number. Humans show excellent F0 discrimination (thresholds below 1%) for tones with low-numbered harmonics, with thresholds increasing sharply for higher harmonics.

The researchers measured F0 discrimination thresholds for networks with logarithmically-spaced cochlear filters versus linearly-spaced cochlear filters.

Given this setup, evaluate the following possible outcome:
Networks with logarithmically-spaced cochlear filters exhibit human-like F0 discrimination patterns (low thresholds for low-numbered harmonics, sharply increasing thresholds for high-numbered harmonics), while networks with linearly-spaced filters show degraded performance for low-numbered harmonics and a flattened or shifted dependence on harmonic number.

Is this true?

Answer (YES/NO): NO